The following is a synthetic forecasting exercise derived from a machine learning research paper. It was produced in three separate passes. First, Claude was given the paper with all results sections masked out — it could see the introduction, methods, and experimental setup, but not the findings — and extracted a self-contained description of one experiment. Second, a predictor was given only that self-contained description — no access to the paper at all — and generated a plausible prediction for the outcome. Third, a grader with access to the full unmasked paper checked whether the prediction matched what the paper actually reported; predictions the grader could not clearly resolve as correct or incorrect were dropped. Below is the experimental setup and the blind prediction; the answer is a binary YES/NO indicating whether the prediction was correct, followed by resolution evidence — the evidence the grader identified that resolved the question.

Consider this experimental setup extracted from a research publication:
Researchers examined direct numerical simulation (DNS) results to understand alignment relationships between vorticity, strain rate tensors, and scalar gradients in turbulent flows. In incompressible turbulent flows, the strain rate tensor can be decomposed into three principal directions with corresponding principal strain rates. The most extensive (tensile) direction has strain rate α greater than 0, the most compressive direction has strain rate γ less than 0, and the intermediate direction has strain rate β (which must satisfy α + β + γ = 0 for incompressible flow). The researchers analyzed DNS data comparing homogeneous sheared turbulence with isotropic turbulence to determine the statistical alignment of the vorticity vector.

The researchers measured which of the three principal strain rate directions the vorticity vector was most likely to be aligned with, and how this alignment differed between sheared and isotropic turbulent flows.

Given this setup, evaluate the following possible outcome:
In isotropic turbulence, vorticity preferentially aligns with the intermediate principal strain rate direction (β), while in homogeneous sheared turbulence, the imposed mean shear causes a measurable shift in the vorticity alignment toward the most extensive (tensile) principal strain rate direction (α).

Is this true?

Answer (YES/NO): NO